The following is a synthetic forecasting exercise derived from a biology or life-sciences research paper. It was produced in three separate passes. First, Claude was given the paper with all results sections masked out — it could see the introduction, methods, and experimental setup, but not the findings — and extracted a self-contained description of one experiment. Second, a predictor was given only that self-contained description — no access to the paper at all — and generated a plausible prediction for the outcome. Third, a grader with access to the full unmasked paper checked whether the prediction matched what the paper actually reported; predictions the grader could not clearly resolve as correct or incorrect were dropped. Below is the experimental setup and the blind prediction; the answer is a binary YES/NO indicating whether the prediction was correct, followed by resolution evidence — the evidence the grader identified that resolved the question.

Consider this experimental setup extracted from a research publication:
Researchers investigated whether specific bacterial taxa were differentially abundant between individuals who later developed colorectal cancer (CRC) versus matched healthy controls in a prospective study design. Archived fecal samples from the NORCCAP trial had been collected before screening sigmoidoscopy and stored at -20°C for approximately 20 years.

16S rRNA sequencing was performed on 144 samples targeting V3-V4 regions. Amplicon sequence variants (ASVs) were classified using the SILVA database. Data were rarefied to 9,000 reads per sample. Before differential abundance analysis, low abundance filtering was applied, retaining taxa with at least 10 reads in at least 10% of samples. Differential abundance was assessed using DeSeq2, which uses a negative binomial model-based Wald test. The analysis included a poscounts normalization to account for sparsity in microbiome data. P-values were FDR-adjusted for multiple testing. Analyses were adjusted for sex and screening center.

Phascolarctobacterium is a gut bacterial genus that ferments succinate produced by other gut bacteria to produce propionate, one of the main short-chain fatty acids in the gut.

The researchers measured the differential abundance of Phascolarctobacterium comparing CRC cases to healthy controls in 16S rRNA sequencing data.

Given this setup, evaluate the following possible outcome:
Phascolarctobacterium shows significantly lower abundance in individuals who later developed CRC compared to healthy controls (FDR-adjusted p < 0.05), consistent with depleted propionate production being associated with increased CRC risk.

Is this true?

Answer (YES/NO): NO